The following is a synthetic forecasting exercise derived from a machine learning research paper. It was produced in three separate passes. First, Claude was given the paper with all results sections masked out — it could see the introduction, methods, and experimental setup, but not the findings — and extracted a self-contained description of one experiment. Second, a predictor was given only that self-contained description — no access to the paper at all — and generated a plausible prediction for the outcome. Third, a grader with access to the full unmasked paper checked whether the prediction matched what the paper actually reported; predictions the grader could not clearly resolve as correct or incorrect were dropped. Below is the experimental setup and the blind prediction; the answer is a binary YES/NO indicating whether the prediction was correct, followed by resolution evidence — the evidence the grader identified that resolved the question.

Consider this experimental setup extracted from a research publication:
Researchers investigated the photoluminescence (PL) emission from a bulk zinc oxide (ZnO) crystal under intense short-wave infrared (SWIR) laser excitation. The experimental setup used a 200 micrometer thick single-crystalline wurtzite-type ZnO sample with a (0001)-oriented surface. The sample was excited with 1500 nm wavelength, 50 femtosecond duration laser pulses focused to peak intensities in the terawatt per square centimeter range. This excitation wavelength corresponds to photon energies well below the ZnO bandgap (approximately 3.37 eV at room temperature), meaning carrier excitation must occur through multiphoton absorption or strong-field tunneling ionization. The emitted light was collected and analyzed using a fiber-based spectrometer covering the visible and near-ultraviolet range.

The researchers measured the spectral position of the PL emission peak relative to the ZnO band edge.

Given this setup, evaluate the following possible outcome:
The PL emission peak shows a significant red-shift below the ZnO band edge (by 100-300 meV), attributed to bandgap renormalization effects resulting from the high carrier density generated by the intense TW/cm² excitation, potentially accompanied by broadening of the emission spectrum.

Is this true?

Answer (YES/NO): NO